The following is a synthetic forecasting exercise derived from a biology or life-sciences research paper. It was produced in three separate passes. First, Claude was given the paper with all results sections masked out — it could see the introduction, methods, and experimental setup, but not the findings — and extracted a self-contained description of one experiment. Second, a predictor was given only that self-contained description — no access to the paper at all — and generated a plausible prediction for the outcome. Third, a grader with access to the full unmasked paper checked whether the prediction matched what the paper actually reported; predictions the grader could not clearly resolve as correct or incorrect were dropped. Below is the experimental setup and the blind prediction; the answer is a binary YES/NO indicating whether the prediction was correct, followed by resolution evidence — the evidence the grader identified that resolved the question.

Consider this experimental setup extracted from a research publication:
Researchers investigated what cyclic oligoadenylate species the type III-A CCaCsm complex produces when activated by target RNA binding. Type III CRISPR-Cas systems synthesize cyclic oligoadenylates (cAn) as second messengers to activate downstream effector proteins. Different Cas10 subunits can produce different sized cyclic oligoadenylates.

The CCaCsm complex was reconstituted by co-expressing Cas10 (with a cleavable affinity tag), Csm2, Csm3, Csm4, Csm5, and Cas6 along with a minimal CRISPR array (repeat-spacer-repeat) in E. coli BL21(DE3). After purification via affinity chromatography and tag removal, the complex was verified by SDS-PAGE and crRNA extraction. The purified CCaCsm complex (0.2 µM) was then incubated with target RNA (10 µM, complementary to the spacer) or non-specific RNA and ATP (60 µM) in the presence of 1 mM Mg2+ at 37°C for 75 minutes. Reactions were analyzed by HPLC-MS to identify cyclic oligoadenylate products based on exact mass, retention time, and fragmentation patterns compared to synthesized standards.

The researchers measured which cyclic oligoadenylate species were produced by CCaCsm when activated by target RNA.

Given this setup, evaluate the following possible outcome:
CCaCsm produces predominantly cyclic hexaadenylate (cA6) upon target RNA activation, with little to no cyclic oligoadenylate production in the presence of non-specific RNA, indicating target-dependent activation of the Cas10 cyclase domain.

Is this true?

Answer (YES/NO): NO